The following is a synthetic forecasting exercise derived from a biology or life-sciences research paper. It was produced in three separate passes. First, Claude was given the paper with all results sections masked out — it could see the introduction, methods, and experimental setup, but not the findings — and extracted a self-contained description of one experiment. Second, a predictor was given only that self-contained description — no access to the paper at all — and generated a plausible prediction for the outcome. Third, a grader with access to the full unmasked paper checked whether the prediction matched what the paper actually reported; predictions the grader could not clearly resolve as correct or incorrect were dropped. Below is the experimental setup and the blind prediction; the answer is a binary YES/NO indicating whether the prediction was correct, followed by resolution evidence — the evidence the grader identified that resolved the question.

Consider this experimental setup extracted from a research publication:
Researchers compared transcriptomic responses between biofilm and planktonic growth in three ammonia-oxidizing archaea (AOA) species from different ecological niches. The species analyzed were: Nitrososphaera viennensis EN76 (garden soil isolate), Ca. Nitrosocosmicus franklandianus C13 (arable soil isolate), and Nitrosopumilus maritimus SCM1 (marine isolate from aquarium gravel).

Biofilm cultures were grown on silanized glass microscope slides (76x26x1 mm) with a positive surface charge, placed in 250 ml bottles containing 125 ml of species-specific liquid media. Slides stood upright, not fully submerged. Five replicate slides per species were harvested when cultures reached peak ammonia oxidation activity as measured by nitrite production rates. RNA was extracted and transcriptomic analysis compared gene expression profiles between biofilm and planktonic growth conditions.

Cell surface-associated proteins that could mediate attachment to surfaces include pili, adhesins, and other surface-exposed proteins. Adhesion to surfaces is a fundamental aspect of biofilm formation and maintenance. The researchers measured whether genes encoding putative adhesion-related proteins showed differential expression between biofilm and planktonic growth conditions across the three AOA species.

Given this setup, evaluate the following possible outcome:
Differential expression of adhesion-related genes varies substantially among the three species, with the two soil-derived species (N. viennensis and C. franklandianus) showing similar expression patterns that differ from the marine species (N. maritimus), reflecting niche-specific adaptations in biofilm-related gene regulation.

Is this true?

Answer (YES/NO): NO